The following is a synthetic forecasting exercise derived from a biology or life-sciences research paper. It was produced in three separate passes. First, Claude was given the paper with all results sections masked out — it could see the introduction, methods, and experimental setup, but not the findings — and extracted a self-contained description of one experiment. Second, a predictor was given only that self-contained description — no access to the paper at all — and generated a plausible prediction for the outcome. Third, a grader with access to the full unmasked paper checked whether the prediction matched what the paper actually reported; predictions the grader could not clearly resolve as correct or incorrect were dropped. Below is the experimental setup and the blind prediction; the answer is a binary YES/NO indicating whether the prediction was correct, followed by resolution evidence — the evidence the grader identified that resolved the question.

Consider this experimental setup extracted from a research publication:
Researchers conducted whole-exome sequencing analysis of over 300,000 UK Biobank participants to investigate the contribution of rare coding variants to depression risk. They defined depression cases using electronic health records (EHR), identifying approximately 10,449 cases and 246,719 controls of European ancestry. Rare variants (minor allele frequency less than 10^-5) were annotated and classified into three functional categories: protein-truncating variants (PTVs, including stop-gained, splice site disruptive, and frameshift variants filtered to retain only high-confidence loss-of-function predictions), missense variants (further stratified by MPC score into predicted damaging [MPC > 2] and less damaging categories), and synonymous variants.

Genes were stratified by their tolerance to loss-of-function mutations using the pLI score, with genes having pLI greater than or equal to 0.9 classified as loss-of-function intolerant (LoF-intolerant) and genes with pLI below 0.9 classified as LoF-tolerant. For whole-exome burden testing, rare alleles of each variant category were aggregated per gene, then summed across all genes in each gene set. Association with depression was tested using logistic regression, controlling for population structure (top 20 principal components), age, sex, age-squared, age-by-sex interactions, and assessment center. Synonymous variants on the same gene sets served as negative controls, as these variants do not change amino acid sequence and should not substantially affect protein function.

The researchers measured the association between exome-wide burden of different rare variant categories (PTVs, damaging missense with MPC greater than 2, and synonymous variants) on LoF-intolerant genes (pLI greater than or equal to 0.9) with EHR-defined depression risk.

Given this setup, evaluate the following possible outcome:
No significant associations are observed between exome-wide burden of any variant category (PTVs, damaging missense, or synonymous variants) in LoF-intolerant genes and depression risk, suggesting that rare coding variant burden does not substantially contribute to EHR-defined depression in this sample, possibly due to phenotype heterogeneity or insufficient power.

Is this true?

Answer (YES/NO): NO